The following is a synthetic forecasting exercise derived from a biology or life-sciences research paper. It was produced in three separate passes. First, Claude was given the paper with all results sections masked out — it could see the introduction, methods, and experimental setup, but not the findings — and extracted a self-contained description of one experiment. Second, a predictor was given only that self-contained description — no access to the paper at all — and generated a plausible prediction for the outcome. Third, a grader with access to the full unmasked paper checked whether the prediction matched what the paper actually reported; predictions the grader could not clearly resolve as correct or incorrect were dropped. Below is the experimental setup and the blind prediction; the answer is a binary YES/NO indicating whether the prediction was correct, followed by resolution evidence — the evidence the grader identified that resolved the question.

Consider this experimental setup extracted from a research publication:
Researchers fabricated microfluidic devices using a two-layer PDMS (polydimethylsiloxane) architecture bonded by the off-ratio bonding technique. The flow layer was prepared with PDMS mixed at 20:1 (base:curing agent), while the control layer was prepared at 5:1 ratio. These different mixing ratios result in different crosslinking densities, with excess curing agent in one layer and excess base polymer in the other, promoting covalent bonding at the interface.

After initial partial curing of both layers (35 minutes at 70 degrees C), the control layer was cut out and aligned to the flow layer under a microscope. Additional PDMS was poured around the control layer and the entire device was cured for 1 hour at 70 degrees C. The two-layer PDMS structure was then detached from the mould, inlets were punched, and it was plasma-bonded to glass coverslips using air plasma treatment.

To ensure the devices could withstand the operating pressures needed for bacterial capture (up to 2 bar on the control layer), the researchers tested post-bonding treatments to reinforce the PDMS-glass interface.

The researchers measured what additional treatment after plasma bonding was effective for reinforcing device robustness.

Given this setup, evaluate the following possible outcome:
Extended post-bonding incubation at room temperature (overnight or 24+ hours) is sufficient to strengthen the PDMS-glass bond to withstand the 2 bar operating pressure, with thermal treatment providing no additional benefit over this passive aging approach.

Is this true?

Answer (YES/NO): NO